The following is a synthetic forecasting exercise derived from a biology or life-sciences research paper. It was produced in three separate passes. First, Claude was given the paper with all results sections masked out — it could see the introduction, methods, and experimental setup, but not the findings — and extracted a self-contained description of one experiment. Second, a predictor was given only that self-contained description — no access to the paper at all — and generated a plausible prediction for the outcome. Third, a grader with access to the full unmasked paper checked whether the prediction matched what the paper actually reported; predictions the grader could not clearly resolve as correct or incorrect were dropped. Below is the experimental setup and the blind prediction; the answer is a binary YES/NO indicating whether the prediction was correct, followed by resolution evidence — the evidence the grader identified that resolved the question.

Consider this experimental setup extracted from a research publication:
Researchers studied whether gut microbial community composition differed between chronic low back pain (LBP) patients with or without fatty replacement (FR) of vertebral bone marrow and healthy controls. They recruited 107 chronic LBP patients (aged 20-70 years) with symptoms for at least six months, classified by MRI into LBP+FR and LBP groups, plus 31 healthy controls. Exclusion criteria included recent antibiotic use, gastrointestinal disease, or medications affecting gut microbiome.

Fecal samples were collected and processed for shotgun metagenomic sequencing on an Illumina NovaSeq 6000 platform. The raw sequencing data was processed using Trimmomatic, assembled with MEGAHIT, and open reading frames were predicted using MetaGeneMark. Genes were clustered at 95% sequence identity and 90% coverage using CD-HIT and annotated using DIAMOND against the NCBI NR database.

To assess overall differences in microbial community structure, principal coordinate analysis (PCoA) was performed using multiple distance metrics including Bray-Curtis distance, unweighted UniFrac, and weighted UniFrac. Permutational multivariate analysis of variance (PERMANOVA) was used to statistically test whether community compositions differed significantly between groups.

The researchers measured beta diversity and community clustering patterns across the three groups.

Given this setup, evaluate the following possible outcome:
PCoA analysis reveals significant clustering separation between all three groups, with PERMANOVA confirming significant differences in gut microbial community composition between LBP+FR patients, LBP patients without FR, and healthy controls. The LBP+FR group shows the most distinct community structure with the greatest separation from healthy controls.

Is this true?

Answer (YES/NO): NO